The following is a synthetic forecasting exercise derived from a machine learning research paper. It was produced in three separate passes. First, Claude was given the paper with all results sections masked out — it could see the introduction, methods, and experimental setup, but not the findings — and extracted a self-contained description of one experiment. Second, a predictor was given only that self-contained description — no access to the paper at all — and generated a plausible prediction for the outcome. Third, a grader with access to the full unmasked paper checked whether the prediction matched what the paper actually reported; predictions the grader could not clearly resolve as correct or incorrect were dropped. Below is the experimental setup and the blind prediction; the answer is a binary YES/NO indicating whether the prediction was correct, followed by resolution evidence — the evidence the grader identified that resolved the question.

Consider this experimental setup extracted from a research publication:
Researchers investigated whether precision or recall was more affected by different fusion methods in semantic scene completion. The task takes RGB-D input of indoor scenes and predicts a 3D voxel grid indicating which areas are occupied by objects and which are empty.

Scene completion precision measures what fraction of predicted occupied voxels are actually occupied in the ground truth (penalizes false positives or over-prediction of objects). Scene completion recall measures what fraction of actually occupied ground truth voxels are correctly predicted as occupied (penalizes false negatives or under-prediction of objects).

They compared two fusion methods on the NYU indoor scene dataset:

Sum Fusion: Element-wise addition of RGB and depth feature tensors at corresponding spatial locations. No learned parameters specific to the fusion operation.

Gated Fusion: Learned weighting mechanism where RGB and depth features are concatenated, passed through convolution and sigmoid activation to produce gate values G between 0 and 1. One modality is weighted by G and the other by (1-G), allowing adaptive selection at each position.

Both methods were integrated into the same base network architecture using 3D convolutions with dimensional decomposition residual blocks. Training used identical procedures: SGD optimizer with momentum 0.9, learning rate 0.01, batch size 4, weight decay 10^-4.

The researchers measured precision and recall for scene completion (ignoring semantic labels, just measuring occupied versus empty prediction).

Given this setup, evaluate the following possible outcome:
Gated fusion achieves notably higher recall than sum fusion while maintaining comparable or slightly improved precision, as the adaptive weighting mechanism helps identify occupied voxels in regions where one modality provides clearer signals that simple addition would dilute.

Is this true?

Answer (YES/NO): NO